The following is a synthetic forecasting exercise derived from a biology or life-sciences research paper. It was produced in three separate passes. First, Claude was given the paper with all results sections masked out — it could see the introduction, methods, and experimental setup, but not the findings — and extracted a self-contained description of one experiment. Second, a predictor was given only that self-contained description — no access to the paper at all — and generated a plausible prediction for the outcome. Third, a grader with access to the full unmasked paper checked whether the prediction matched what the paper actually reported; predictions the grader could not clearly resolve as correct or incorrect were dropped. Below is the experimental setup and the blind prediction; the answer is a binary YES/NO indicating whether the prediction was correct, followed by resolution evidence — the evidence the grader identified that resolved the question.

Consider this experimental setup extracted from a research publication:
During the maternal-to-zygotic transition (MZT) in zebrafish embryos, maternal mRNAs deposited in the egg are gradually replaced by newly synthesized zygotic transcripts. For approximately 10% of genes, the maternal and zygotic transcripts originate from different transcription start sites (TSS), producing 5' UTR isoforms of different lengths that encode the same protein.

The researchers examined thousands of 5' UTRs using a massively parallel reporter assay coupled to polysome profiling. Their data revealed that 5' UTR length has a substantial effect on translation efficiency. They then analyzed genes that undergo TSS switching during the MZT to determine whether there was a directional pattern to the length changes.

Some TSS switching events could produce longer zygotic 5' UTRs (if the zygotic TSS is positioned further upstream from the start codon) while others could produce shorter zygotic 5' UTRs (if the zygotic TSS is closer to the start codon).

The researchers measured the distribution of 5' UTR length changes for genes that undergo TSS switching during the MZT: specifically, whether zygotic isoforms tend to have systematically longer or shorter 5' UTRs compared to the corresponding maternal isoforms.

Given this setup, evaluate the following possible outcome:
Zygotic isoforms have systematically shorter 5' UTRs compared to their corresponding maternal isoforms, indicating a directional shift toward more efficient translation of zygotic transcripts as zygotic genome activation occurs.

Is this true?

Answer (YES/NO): NO